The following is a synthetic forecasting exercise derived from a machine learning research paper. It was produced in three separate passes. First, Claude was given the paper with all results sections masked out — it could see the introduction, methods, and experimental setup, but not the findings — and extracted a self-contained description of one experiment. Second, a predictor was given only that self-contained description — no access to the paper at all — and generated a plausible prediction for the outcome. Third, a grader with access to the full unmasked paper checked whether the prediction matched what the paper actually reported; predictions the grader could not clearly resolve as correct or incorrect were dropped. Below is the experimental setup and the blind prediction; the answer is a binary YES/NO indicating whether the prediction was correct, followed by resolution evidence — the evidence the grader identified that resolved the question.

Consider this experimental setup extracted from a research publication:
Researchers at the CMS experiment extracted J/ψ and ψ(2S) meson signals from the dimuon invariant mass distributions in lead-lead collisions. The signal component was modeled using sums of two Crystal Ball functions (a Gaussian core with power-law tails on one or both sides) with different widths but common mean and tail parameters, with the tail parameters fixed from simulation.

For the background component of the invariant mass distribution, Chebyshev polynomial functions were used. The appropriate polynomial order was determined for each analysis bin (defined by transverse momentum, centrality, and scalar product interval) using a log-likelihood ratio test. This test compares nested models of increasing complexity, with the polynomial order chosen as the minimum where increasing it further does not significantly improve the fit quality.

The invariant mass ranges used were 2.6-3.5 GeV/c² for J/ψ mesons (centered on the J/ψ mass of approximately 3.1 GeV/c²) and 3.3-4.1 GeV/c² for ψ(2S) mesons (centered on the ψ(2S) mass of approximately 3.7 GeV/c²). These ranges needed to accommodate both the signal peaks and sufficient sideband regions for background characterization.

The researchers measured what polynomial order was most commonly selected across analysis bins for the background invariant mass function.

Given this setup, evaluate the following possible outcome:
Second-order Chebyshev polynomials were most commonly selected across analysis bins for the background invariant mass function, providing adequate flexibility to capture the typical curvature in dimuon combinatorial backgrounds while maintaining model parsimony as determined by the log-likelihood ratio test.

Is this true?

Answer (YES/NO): NO